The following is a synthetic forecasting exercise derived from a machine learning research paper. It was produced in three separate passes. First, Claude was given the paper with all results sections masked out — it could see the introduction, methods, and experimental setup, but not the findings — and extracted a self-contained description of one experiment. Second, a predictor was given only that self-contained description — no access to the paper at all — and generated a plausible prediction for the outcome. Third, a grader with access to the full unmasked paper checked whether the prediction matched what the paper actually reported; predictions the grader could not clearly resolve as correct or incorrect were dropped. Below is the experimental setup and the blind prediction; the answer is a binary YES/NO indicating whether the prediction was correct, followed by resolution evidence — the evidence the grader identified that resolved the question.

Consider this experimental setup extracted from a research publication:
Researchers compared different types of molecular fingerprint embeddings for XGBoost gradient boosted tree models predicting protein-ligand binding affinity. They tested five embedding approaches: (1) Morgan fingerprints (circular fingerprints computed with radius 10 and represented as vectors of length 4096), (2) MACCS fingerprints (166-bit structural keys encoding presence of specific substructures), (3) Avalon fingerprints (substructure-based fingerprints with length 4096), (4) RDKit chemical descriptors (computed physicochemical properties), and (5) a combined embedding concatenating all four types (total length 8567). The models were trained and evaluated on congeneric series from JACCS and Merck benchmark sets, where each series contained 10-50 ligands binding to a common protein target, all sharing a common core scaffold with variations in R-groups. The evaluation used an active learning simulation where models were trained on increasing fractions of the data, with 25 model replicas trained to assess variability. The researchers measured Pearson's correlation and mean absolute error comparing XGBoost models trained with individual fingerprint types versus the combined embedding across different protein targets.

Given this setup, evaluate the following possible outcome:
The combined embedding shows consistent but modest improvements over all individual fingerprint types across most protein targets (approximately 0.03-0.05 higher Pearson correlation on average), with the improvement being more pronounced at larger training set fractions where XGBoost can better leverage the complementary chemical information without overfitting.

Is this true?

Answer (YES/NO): NO